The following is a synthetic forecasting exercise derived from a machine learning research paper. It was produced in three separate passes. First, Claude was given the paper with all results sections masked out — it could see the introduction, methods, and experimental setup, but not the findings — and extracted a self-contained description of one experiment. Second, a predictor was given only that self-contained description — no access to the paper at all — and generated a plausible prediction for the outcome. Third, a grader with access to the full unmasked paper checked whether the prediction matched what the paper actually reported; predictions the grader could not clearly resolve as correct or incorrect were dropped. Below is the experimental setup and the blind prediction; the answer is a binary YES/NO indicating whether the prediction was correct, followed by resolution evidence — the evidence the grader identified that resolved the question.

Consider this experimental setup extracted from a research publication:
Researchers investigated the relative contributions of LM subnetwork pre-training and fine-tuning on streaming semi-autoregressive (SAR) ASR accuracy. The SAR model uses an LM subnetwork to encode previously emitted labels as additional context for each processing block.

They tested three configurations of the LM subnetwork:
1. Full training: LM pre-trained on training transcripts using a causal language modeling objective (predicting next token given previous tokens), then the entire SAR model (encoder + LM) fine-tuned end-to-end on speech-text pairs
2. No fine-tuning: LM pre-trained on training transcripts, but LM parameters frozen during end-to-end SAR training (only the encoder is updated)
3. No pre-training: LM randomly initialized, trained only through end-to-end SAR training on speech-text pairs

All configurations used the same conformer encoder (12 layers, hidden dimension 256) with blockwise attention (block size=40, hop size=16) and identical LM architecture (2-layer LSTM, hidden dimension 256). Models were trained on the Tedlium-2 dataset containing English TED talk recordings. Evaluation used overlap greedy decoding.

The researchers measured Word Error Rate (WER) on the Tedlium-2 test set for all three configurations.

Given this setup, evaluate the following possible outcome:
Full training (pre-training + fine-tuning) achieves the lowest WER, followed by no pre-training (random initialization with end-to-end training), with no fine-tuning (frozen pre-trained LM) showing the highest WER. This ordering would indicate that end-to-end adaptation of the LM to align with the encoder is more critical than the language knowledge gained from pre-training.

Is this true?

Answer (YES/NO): NO